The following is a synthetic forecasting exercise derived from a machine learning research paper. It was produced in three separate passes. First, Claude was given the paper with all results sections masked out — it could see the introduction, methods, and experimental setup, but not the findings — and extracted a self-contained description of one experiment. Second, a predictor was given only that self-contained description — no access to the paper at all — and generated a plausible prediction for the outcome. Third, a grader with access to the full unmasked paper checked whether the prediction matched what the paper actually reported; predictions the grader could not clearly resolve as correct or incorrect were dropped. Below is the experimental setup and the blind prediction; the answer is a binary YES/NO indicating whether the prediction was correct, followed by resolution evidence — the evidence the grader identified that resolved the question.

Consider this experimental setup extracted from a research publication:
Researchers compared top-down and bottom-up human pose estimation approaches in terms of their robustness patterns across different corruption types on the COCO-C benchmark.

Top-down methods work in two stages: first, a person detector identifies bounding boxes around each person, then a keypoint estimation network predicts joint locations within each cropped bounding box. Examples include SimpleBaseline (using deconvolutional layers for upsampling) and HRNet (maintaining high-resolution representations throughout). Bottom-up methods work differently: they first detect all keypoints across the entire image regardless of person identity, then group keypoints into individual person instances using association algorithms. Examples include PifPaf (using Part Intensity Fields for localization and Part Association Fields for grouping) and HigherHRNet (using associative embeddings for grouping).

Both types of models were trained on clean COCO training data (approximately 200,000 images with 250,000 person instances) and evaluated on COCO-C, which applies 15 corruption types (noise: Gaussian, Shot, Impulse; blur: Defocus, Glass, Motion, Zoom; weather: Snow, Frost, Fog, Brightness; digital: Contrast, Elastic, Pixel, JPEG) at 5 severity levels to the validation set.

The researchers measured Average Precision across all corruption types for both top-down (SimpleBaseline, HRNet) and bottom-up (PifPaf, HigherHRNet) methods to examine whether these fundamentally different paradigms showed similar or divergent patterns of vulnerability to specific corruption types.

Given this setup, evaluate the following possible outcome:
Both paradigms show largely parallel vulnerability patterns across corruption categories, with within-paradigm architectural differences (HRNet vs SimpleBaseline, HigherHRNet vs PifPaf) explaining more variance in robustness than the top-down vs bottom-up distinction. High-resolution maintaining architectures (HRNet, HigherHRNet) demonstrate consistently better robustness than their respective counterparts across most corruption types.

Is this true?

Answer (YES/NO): NO